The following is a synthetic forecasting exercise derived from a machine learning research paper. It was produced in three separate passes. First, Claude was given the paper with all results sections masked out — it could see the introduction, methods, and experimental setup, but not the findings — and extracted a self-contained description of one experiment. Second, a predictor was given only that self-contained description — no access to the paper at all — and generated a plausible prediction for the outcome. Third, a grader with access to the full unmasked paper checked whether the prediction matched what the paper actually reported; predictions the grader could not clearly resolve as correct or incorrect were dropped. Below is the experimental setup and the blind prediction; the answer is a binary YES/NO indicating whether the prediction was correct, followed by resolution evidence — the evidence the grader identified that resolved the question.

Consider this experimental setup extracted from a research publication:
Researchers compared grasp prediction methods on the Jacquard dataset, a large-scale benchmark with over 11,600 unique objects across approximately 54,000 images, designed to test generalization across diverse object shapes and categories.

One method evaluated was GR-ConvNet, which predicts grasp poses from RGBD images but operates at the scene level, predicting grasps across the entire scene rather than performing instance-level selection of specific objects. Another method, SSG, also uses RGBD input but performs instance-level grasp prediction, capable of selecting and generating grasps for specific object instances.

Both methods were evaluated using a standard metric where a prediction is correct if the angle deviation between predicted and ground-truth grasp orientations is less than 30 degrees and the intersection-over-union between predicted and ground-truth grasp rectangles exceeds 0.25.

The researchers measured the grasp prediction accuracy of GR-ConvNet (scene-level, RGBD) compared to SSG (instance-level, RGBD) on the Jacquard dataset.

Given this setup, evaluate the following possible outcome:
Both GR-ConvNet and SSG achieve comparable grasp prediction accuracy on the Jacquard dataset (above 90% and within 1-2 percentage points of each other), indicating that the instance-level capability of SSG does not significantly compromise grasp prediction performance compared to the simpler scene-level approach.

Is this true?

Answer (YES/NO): NO